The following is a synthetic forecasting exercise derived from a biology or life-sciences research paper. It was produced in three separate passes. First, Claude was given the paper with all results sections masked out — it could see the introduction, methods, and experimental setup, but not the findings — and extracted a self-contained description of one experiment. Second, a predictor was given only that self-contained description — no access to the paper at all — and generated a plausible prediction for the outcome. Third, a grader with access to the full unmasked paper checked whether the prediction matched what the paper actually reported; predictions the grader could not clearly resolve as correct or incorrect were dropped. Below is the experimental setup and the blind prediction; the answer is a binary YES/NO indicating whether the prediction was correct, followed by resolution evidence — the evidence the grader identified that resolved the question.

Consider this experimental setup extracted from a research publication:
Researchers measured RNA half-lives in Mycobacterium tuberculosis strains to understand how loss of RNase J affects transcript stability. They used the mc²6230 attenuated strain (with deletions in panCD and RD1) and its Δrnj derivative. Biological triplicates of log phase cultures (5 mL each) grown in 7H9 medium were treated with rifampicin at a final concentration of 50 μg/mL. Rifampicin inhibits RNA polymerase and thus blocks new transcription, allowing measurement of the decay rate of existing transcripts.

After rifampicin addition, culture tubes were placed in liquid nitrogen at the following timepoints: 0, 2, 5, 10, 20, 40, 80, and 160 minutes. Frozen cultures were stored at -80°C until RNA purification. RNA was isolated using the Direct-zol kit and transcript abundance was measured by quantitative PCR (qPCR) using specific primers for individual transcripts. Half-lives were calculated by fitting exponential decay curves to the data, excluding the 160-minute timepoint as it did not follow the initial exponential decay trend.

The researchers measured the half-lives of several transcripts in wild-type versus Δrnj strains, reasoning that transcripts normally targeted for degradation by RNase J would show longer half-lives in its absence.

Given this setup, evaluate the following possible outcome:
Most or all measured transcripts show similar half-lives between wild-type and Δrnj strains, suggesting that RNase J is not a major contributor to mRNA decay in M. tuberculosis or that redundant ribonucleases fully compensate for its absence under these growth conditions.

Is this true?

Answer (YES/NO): NO